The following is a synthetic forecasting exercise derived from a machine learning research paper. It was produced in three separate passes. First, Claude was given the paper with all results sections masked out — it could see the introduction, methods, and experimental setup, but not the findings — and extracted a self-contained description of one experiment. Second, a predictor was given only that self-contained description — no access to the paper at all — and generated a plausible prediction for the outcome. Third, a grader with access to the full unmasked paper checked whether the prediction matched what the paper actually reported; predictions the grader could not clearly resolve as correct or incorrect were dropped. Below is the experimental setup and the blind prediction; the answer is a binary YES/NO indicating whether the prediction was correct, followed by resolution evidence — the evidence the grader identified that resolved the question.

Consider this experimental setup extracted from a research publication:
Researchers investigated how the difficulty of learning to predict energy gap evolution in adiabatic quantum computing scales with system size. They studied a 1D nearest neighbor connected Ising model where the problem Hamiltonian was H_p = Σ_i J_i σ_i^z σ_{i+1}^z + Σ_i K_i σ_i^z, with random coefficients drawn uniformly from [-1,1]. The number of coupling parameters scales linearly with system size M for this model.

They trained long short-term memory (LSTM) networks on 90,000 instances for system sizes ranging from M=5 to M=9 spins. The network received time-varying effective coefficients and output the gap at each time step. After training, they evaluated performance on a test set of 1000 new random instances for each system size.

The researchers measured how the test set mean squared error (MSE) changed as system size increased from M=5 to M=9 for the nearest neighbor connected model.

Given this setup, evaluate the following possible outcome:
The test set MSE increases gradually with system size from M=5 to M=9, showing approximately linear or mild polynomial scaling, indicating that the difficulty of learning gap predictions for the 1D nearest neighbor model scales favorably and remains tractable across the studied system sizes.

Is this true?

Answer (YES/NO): YES